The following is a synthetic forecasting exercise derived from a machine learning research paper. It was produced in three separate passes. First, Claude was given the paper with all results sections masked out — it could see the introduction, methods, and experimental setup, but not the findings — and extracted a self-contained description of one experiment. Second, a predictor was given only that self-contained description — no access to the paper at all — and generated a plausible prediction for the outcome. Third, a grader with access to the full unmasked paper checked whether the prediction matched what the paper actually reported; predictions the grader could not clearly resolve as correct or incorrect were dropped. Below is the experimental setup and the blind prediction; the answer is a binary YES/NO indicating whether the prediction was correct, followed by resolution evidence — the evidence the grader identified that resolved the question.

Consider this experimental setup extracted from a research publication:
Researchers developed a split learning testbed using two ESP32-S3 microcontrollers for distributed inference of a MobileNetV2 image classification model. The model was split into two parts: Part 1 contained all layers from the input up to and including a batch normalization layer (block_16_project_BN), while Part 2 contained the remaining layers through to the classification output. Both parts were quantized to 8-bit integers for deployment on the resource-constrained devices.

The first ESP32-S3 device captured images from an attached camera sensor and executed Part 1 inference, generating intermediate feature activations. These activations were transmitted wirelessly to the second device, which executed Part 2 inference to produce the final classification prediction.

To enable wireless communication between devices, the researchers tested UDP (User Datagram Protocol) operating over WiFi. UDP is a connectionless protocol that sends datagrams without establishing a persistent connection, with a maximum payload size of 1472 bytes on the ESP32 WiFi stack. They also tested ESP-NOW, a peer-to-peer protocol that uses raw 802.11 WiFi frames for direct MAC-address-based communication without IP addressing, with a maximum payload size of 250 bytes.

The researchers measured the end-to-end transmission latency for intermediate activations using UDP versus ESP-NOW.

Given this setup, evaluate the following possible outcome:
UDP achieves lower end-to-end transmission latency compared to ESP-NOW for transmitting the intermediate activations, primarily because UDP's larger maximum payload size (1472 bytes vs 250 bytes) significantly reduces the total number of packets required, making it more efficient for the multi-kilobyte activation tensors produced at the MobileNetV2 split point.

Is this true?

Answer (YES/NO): YES